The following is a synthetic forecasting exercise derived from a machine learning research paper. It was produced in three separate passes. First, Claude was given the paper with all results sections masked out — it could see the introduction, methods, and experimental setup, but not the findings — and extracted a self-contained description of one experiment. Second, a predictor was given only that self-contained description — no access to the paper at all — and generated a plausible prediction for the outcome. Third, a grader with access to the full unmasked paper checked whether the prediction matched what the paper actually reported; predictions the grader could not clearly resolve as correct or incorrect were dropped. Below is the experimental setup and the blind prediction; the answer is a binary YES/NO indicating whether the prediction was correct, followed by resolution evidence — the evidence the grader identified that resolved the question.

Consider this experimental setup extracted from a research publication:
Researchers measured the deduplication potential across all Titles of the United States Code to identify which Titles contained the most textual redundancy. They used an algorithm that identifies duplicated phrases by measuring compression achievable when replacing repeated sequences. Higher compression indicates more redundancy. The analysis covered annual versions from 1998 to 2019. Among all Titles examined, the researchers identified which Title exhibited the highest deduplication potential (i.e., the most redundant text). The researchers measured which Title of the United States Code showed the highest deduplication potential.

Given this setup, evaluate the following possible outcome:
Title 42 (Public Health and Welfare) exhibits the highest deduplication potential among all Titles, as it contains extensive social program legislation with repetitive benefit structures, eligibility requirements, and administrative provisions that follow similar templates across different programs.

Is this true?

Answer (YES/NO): NO